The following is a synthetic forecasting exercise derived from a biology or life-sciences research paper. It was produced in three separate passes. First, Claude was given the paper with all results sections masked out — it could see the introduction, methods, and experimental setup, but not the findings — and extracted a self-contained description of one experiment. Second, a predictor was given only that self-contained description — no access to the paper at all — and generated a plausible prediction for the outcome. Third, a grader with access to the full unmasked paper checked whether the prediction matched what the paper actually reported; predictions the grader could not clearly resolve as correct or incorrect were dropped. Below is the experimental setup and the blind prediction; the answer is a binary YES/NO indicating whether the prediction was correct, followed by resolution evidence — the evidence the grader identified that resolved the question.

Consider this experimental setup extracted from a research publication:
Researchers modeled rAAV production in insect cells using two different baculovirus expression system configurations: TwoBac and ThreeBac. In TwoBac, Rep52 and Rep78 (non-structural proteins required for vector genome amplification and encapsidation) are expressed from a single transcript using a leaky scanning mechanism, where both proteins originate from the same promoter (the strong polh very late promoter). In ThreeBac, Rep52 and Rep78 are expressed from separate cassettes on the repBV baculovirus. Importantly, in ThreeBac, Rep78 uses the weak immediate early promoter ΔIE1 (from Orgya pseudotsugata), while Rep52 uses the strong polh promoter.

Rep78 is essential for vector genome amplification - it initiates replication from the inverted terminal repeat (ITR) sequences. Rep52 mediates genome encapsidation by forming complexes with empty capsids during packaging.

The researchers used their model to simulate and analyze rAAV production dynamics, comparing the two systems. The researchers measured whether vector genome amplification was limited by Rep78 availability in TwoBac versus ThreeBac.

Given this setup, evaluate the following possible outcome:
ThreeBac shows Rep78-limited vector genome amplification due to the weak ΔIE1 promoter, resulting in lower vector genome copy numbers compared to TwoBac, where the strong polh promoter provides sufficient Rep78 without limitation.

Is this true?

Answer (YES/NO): NO